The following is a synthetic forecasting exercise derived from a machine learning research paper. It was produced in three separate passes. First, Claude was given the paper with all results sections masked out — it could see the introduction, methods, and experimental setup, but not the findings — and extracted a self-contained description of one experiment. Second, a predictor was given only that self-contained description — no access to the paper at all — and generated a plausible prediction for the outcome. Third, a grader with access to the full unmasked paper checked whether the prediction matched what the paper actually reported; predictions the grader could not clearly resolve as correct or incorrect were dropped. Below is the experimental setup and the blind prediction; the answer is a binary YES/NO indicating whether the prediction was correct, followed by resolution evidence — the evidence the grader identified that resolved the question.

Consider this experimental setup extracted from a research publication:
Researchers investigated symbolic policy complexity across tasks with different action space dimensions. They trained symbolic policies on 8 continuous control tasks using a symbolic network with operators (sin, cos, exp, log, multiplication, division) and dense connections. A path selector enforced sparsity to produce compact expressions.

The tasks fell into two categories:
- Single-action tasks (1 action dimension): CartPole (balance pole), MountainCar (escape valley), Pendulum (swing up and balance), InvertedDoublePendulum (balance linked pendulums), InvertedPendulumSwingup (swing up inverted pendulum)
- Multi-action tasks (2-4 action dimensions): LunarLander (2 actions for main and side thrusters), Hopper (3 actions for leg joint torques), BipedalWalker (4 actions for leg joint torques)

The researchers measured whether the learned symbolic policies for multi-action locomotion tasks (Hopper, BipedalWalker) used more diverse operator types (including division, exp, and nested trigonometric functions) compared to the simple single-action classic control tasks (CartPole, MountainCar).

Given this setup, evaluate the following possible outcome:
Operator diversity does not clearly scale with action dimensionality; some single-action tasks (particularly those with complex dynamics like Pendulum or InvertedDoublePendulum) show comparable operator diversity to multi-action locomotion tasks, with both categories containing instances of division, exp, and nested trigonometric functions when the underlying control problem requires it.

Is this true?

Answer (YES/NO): NO